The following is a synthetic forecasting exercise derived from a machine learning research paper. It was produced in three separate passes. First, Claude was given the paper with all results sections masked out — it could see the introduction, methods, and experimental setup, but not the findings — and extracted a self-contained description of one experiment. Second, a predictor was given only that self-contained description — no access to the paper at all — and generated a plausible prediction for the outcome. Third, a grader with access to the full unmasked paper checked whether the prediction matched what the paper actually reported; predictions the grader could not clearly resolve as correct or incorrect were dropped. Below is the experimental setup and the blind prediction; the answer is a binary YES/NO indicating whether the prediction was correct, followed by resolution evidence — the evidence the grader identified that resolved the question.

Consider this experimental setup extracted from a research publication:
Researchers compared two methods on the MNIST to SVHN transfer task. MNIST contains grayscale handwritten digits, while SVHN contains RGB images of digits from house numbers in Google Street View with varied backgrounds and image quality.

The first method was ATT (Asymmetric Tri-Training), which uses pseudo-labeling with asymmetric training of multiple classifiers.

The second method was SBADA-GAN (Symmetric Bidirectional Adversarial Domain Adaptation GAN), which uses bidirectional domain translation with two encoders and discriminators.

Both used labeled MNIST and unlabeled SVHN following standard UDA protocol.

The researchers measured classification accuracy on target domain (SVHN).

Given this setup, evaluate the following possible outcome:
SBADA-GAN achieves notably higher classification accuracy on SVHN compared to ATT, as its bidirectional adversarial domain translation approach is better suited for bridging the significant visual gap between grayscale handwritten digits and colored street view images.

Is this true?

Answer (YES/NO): YES